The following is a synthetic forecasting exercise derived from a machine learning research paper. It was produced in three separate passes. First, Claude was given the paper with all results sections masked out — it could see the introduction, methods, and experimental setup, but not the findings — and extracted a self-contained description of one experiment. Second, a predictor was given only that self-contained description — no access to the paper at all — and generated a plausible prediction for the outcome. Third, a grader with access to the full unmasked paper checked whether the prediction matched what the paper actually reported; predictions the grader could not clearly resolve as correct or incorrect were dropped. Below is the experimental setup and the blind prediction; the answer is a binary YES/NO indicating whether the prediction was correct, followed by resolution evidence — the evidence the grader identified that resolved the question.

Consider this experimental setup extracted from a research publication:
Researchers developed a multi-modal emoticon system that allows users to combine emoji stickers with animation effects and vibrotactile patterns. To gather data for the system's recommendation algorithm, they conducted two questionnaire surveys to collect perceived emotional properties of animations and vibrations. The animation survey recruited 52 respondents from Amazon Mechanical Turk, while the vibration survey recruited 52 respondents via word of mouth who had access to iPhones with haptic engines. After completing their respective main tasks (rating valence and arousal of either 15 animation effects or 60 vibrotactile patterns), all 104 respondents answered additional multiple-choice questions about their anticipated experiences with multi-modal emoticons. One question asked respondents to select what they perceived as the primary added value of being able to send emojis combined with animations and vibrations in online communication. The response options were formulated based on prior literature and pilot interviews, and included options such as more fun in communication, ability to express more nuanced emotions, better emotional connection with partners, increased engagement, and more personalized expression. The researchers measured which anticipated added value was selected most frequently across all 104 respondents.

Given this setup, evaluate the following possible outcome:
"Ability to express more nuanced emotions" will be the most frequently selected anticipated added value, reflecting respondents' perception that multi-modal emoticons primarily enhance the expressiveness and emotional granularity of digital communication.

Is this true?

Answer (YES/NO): NO